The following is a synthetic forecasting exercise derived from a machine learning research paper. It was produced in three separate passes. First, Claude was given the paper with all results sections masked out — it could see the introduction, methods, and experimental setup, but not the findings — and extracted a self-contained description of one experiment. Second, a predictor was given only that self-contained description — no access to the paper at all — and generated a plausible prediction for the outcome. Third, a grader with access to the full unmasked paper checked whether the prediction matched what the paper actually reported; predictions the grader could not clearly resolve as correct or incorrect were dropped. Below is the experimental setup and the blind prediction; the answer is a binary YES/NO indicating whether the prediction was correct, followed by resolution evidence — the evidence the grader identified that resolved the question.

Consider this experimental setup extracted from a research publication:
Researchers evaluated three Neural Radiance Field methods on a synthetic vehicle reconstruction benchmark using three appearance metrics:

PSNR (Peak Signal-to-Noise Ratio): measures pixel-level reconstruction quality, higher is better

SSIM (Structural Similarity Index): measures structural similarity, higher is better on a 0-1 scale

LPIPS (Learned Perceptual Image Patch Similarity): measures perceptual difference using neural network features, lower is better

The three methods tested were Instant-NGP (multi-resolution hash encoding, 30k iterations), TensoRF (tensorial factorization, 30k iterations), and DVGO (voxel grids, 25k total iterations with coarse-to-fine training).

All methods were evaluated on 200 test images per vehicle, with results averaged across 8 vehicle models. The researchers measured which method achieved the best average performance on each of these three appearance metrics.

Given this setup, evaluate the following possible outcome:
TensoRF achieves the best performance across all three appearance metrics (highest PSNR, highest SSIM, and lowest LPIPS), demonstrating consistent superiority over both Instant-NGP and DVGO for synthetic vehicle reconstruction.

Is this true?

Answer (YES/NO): NO